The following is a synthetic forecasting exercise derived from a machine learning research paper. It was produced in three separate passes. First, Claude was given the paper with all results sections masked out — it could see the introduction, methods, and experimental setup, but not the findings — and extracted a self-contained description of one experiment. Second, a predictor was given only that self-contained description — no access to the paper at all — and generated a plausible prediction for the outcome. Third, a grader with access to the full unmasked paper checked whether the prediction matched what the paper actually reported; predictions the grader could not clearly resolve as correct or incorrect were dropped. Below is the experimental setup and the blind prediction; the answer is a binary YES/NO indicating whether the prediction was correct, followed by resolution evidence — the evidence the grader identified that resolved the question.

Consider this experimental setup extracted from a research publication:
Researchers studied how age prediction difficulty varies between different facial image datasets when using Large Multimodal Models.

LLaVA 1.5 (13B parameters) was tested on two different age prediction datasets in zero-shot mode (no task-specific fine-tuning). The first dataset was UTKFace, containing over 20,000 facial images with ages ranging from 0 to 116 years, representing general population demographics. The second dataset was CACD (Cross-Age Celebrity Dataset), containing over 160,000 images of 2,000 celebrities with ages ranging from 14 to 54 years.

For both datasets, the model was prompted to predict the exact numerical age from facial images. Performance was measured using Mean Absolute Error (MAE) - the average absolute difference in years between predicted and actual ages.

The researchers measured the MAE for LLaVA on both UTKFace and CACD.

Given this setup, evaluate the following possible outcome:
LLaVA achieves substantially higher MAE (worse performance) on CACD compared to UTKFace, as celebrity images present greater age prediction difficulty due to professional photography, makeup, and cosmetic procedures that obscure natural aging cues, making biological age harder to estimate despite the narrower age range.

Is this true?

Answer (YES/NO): YES